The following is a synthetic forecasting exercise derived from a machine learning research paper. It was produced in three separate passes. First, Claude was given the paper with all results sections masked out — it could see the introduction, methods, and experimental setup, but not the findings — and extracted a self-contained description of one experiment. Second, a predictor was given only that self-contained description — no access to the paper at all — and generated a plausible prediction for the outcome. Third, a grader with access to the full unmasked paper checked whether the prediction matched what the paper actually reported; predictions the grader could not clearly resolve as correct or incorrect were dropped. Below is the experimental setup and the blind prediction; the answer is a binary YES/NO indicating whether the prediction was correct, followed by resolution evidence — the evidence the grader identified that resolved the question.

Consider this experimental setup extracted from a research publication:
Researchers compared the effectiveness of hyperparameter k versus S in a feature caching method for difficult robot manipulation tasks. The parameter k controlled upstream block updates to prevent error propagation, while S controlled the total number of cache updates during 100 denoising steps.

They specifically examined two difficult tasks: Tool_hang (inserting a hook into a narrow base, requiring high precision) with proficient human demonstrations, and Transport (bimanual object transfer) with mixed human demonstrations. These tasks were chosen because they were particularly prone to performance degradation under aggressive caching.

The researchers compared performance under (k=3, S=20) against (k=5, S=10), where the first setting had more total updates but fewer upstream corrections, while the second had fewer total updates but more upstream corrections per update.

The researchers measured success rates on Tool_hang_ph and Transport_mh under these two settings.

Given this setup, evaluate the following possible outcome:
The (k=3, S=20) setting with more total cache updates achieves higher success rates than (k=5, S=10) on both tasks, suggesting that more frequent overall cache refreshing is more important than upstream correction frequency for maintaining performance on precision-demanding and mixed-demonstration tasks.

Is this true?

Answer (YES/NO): NO